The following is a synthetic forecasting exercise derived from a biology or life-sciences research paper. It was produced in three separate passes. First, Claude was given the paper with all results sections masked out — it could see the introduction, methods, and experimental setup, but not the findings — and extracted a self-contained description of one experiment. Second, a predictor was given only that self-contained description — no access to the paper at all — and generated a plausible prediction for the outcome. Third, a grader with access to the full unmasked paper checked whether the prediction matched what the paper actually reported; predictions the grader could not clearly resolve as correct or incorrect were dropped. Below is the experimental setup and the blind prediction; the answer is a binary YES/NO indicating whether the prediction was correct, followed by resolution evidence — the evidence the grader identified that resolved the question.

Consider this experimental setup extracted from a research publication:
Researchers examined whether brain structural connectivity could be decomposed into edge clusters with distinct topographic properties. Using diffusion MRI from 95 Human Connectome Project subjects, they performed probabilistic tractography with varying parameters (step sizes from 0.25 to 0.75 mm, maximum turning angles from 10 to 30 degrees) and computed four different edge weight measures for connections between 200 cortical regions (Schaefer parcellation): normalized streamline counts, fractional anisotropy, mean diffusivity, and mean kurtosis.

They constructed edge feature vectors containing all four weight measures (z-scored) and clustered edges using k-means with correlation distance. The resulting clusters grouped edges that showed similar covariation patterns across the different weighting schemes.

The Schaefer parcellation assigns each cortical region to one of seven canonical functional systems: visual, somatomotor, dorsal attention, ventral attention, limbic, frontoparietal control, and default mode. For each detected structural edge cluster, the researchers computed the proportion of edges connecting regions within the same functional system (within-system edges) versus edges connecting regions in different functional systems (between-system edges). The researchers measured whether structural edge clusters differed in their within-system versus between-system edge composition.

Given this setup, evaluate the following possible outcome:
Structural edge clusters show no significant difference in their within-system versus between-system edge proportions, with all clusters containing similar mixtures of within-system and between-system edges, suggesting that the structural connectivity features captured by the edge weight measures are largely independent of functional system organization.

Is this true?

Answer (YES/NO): NO